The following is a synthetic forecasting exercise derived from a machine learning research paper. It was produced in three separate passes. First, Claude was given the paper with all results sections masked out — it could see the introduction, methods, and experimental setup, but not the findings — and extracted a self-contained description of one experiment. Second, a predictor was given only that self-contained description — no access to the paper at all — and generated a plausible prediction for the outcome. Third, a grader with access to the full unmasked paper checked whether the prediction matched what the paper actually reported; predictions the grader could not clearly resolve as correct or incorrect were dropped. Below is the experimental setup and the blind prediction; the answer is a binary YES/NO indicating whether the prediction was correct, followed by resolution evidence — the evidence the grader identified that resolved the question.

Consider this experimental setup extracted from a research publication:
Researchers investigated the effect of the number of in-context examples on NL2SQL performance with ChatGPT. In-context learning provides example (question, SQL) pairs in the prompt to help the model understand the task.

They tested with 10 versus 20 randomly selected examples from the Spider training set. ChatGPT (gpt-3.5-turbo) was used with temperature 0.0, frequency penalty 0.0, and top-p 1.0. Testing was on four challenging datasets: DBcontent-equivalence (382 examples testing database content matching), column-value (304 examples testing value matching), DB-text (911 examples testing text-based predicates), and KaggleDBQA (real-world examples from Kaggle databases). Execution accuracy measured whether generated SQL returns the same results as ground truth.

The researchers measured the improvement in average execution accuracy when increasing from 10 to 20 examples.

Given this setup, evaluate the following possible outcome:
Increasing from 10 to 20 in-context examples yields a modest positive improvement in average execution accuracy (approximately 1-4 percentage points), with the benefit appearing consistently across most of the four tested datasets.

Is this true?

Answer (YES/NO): YES